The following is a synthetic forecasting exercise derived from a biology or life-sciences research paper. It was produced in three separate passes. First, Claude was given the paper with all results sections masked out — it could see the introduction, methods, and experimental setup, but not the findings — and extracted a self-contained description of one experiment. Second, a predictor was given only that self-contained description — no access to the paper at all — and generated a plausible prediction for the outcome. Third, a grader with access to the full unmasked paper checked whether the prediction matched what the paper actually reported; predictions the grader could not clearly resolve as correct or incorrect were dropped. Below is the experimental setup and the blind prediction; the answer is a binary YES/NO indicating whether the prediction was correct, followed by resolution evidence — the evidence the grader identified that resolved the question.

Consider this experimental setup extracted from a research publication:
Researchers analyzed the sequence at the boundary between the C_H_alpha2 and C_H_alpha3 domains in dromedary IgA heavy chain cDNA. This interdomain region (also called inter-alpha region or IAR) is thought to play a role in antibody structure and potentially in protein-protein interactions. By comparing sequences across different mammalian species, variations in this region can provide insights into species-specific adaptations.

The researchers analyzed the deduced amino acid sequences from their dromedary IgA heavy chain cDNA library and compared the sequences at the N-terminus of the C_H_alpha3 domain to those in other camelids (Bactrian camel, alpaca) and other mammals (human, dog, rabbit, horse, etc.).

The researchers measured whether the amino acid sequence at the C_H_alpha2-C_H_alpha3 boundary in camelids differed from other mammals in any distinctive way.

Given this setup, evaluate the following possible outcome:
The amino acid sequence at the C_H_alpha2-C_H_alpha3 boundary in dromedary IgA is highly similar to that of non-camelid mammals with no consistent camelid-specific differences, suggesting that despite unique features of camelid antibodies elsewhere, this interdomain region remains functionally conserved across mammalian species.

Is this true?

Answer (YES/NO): NO